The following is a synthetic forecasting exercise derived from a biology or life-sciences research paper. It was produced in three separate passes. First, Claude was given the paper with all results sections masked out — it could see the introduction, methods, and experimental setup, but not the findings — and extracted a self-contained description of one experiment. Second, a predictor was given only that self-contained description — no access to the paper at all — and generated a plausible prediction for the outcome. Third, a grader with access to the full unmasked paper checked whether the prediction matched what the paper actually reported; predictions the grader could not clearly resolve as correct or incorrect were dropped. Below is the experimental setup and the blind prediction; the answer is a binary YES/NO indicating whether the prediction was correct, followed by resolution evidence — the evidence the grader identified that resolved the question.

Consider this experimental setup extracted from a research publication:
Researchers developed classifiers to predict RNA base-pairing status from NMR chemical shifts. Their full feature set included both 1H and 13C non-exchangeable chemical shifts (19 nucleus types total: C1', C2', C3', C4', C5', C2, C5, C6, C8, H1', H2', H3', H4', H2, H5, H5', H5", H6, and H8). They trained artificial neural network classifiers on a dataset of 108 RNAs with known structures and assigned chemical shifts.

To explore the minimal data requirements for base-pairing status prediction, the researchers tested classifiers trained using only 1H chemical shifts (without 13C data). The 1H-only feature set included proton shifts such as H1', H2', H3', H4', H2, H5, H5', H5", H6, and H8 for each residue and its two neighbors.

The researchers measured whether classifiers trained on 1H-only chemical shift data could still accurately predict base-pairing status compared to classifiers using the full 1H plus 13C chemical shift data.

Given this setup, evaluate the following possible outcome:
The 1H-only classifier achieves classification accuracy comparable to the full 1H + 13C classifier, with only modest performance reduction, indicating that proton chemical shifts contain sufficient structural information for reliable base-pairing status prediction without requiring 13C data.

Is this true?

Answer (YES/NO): YES